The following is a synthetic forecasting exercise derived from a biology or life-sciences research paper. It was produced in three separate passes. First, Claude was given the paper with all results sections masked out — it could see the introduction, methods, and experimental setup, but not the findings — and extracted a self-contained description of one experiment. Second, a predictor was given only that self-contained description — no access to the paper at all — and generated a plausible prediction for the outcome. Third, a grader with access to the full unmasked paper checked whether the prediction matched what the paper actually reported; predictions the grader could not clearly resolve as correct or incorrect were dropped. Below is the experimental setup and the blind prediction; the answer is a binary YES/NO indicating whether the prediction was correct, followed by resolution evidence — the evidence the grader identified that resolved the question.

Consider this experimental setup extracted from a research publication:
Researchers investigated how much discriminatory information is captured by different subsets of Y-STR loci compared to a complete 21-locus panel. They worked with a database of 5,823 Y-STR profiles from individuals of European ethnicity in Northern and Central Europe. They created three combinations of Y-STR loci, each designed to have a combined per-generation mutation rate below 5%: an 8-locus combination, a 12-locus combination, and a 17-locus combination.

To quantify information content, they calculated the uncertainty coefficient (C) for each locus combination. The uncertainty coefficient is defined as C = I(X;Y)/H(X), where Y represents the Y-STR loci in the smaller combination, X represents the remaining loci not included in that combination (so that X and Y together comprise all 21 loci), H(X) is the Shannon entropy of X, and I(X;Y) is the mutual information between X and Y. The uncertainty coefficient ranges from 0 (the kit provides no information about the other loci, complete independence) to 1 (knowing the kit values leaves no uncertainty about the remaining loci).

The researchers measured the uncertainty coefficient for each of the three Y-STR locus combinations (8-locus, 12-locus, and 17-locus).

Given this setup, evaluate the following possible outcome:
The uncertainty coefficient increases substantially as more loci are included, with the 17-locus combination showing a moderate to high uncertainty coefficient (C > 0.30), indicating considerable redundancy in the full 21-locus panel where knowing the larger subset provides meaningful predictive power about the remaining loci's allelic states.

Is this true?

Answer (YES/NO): NO